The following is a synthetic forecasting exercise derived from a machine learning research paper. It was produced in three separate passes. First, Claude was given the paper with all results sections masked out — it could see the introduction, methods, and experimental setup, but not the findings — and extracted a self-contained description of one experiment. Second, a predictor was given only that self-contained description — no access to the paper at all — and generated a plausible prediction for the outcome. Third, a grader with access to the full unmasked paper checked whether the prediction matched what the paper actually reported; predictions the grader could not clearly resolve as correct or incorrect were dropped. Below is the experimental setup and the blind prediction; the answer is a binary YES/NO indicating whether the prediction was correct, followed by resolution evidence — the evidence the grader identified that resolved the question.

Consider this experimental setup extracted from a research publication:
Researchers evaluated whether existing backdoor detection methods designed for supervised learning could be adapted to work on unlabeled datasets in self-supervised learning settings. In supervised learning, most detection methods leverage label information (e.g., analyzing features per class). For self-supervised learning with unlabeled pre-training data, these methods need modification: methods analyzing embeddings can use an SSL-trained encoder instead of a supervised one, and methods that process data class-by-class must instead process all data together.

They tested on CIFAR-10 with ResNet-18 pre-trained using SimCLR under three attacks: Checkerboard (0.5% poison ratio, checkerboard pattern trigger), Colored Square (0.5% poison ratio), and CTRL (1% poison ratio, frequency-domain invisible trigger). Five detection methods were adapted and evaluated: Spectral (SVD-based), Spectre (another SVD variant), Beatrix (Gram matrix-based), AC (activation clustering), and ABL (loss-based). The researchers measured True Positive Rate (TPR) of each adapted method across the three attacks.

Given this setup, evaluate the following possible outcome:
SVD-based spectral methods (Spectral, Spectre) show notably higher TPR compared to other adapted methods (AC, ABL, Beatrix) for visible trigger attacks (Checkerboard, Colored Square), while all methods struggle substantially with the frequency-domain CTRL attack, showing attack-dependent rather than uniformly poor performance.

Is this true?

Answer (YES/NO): NO